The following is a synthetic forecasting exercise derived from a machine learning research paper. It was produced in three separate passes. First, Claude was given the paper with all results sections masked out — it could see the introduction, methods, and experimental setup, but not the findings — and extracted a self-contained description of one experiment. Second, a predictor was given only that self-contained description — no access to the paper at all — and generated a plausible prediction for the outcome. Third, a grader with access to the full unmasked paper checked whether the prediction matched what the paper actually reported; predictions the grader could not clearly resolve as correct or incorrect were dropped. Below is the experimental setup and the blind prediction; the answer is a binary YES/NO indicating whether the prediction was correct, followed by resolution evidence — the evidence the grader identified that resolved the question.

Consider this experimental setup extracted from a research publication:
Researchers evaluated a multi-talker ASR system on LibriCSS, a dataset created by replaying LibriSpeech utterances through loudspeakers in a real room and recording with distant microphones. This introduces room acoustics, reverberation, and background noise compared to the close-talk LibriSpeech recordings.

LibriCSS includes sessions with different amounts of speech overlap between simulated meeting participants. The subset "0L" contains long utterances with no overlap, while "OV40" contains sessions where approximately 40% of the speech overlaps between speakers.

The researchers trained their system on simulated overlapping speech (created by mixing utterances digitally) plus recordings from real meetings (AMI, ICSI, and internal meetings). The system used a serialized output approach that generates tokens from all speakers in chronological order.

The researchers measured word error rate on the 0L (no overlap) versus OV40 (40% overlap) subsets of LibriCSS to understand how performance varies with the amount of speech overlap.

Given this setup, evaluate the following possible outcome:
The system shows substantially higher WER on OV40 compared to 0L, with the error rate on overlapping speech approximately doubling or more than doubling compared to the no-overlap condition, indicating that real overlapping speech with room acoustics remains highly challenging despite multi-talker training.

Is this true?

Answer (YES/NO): YES